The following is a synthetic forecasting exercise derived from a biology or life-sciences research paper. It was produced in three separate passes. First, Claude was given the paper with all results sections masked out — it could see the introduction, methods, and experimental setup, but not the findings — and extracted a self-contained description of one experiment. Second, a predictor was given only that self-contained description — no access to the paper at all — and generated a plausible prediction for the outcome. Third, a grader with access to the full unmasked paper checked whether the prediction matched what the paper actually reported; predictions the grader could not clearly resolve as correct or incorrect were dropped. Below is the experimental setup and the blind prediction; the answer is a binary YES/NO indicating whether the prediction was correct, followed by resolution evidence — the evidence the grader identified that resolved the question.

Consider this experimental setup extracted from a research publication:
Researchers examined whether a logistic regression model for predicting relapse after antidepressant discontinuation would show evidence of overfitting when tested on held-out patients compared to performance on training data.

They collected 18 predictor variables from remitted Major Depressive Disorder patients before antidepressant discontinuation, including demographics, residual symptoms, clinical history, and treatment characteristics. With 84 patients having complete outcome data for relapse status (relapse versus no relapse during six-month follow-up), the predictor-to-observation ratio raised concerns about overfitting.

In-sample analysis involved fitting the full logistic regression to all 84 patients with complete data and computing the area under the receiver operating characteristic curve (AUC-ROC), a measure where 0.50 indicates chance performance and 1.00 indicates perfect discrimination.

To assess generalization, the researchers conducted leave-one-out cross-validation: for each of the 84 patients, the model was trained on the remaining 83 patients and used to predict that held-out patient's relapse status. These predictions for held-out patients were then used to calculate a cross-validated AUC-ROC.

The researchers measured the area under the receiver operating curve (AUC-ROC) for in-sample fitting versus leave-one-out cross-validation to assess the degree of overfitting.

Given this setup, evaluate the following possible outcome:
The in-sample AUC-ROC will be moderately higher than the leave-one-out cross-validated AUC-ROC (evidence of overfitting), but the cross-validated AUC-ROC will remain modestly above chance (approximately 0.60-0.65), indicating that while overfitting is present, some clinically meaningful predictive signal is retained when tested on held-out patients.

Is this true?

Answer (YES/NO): NO